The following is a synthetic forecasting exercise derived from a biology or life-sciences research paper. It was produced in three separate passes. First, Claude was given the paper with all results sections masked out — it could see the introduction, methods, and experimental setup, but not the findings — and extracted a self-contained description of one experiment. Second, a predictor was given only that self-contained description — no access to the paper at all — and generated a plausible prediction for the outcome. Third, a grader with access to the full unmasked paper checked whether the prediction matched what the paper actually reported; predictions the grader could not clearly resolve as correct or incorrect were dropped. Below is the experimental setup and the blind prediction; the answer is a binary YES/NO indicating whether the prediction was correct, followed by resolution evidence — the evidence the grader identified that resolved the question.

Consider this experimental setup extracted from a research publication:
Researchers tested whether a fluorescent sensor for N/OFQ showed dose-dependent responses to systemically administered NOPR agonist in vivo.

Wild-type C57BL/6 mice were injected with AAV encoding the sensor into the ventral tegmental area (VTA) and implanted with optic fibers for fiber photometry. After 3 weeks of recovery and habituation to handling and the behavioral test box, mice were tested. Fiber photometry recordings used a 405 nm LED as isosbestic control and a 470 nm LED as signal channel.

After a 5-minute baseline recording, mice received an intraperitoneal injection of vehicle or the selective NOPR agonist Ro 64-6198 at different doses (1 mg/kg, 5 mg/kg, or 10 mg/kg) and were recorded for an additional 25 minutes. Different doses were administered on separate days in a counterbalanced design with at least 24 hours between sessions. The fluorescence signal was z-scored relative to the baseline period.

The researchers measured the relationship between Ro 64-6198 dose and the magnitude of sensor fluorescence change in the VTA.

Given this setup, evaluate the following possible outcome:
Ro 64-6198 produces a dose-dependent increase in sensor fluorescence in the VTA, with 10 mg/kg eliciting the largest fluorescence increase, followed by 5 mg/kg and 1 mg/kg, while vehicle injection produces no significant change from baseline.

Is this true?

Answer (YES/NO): YES